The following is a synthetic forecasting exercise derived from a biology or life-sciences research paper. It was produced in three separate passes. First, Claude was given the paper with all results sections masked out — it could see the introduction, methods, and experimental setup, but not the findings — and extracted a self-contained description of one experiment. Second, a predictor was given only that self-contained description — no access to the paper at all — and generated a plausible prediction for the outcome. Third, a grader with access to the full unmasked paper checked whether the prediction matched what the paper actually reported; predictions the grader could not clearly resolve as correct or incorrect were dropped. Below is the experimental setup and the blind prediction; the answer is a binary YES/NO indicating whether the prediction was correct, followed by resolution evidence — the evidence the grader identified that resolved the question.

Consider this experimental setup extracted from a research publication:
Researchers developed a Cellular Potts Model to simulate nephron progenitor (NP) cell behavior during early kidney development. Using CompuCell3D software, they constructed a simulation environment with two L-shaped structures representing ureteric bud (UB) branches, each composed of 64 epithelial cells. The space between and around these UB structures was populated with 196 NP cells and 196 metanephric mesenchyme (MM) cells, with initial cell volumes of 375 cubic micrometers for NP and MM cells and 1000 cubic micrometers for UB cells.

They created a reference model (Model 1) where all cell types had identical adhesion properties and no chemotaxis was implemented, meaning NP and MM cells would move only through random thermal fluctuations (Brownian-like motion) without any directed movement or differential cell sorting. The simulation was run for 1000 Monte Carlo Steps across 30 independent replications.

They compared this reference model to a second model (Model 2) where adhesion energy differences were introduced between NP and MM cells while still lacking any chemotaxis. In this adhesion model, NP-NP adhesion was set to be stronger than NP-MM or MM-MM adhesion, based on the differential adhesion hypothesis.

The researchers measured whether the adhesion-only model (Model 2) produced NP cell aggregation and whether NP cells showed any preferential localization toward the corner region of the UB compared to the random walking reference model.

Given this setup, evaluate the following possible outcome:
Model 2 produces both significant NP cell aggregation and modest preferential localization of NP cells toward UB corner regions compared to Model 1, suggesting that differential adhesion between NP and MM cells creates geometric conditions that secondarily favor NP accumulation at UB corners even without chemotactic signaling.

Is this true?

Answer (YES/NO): NO